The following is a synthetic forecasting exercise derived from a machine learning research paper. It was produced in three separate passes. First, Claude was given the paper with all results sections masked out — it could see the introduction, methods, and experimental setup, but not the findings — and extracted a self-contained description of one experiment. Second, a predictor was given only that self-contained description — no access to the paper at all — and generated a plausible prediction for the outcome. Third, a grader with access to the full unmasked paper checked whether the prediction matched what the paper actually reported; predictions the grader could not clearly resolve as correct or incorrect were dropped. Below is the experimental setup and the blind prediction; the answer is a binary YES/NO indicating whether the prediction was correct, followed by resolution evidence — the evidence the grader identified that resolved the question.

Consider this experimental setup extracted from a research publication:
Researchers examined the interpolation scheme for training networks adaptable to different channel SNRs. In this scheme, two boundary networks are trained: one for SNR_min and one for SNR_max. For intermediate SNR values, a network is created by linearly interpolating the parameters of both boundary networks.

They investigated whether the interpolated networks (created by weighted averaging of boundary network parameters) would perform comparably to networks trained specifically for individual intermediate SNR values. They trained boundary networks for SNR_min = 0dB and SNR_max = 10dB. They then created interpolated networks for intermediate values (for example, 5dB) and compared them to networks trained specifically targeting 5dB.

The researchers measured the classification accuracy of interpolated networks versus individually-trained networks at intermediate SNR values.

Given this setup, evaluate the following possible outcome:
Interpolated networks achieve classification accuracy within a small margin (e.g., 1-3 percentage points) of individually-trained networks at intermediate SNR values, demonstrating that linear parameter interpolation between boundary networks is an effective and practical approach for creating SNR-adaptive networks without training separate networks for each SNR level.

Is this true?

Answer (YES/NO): NO